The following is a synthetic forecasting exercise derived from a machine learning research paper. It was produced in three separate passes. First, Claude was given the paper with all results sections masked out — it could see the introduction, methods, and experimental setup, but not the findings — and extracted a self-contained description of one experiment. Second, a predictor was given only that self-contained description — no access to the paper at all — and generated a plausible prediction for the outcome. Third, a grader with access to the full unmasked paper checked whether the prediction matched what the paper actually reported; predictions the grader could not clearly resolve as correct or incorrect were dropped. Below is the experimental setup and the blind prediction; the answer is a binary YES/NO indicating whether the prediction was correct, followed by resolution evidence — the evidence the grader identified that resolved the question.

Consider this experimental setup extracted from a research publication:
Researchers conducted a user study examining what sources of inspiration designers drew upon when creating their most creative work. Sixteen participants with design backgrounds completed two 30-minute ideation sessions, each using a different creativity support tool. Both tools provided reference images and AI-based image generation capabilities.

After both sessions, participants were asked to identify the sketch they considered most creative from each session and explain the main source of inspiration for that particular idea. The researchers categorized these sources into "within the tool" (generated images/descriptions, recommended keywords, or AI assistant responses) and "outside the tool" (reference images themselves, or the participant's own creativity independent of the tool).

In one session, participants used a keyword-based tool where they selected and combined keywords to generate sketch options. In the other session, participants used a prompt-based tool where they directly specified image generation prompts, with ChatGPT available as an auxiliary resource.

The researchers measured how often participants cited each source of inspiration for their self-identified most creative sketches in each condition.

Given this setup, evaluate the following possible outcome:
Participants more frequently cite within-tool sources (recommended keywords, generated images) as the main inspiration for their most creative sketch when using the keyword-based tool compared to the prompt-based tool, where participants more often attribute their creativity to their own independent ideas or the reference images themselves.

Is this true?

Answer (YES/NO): YES